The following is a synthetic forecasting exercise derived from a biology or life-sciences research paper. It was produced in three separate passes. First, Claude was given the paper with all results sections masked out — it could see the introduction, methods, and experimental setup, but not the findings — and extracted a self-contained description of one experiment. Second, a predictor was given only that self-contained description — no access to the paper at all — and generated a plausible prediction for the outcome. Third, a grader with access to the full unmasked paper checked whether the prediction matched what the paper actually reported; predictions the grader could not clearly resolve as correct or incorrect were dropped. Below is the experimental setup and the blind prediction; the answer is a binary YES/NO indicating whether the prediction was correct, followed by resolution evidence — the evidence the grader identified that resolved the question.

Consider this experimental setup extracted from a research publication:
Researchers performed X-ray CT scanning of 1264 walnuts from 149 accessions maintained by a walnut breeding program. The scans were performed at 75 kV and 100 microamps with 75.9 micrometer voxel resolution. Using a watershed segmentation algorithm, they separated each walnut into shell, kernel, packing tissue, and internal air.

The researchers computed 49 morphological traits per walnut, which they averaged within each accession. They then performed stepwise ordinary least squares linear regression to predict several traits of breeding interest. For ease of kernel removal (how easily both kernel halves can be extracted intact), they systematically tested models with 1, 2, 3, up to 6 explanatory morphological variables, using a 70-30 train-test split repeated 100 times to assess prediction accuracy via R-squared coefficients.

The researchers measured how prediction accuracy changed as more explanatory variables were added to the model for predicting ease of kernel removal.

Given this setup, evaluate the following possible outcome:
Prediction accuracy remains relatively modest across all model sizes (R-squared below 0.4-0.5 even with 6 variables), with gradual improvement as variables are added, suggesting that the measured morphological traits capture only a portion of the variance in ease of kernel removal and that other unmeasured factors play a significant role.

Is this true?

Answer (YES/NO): NO